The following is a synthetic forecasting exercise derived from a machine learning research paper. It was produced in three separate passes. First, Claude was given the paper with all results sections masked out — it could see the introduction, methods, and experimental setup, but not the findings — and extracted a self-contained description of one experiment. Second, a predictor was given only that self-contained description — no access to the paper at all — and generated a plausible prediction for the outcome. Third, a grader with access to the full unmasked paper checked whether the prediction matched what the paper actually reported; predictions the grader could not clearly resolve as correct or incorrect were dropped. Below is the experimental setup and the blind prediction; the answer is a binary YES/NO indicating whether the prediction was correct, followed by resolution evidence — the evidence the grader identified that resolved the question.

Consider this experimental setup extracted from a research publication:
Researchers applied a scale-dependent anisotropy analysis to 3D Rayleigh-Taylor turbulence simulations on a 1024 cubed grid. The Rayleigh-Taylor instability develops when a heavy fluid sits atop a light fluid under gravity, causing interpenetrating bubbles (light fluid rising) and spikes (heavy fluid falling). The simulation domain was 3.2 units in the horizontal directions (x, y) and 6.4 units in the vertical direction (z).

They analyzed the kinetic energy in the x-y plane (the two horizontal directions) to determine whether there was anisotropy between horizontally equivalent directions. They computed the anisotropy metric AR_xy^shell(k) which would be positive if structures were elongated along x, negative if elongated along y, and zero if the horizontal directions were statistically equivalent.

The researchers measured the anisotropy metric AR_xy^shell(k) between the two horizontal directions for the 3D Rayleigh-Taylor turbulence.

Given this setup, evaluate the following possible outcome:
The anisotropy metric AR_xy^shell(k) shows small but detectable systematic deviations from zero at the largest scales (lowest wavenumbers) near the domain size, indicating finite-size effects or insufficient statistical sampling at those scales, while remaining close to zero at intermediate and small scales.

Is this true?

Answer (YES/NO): NO